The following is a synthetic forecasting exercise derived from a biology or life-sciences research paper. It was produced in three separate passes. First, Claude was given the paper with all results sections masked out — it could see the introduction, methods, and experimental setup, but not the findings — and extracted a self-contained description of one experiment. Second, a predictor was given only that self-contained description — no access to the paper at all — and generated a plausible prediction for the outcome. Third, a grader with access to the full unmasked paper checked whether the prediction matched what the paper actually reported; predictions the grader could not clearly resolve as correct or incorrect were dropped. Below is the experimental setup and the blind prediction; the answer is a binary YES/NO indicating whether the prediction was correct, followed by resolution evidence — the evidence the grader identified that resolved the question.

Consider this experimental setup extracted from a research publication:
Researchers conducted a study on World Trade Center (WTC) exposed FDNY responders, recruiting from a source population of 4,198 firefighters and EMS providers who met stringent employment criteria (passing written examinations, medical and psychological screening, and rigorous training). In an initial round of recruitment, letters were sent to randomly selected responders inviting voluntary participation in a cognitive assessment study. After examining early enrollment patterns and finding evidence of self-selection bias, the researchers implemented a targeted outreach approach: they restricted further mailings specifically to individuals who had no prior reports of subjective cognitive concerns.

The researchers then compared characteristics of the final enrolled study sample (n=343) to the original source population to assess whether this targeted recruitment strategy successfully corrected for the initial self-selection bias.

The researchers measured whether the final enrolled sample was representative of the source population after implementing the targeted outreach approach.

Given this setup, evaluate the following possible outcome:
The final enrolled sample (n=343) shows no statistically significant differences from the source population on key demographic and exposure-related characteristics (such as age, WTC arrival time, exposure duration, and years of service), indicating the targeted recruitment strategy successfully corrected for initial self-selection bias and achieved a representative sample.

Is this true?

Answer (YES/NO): YES